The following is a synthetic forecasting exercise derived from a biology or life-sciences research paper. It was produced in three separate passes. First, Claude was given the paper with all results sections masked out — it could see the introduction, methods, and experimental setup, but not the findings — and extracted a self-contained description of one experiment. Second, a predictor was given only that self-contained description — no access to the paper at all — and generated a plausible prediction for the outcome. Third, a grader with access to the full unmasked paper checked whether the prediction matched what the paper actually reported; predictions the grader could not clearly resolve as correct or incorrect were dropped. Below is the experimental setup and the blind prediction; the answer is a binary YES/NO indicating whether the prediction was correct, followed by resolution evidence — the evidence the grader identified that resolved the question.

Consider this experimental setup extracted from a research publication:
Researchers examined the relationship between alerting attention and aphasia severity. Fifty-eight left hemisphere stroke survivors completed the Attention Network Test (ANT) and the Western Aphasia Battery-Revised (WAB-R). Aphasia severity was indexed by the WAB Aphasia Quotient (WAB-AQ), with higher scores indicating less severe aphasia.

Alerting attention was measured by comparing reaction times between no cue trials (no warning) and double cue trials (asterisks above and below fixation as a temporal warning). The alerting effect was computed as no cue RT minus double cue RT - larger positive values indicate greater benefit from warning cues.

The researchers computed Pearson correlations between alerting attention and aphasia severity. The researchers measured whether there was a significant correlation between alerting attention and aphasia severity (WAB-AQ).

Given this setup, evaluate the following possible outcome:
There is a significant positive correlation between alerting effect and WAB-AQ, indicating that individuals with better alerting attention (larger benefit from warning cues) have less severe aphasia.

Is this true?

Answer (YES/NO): NO